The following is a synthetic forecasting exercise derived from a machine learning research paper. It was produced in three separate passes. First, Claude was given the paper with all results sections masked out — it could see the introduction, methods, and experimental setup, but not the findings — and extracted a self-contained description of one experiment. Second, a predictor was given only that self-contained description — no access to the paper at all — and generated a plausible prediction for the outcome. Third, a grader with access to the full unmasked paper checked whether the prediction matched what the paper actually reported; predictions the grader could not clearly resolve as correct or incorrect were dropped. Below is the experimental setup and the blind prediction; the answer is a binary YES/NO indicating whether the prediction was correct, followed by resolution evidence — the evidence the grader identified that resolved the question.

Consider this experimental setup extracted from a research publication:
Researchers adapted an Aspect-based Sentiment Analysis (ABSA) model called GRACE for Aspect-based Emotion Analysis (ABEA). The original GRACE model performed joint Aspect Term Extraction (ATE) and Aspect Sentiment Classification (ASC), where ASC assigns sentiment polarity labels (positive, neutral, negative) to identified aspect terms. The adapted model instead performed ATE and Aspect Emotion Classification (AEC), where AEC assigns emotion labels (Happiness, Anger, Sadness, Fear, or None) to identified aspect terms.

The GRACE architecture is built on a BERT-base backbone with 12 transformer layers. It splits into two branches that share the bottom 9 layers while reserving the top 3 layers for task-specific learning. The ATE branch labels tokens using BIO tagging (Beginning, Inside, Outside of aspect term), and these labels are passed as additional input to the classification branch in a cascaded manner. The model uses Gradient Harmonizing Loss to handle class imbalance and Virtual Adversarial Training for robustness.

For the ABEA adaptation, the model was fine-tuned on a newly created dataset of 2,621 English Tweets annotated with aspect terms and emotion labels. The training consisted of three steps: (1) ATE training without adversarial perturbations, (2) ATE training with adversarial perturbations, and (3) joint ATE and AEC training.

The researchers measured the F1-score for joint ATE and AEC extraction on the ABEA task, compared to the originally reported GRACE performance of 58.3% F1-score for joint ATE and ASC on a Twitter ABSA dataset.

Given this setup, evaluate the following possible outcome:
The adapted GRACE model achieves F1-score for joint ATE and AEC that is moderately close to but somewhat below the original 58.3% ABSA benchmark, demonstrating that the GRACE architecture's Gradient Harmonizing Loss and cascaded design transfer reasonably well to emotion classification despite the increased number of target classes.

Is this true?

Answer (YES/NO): NO